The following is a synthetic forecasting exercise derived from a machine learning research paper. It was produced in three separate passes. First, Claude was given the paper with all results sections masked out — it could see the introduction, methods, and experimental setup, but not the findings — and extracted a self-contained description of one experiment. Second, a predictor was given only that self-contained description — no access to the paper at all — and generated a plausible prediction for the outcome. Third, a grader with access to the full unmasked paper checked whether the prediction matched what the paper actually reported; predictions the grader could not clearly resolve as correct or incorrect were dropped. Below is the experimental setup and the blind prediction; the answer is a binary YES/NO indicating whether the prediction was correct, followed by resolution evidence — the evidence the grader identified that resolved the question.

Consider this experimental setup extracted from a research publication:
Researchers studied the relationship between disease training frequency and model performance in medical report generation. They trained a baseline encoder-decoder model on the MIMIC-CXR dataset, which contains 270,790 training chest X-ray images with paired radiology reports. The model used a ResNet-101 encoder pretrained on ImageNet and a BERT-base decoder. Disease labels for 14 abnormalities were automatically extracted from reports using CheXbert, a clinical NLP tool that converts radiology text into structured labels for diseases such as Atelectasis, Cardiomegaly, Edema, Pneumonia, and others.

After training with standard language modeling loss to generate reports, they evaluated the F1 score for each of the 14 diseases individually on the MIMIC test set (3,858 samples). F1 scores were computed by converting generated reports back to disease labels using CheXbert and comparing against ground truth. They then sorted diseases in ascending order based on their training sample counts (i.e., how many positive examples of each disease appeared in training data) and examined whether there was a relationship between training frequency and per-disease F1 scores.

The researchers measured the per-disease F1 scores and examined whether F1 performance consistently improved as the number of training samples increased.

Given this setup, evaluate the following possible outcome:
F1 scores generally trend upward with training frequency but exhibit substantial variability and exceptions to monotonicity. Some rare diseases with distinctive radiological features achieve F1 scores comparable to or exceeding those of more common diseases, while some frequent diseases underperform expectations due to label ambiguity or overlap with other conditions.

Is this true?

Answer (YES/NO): YES